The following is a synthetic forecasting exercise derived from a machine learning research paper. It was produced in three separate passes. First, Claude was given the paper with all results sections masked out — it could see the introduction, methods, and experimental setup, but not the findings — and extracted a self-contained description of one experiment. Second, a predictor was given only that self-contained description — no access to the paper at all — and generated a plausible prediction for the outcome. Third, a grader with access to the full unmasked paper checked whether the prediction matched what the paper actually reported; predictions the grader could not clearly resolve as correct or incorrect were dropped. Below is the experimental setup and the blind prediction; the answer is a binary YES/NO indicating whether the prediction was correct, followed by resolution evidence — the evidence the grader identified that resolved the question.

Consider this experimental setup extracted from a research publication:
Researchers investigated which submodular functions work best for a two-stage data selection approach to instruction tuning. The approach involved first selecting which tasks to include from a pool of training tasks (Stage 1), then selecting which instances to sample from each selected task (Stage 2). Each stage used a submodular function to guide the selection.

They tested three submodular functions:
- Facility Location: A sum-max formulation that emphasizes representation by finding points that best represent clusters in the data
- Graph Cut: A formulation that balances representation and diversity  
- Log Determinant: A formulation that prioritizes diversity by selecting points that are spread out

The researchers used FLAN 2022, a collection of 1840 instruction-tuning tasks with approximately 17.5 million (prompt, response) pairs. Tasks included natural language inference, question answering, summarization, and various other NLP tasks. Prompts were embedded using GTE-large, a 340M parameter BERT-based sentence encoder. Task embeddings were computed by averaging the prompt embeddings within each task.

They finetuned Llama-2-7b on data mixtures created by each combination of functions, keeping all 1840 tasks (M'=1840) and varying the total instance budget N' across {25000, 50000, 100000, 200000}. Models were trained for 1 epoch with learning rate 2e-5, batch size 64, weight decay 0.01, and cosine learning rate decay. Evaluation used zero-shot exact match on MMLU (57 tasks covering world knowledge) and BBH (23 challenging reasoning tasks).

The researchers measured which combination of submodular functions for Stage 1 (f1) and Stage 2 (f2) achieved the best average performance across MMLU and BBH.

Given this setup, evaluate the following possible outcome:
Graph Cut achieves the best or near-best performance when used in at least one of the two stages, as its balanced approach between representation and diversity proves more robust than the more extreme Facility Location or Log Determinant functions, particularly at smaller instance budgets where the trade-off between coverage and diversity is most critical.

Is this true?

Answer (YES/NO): YES